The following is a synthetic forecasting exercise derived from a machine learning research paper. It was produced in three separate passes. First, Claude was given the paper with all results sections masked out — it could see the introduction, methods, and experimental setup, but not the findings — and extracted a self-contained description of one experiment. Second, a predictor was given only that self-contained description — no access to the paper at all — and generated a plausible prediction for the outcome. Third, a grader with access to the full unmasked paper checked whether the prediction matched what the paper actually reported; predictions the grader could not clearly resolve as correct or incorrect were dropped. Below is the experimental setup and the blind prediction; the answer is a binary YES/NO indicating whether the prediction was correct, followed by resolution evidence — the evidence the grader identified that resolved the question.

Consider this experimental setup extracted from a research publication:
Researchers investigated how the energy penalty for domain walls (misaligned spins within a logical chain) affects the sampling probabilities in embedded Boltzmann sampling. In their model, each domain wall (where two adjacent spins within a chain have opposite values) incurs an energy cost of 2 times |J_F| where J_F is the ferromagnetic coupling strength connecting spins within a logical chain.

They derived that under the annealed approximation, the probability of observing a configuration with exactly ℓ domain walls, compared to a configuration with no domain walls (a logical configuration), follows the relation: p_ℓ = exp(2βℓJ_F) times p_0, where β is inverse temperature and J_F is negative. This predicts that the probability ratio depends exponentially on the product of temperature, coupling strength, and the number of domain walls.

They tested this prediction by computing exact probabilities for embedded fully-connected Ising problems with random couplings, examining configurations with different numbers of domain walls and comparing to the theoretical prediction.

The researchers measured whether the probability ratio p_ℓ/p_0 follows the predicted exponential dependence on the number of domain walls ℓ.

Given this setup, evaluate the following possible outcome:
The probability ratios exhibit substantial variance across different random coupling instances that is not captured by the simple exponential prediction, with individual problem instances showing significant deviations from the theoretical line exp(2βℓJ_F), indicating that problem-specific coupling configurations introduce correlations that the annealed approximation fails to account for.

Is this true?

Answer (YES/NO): NO